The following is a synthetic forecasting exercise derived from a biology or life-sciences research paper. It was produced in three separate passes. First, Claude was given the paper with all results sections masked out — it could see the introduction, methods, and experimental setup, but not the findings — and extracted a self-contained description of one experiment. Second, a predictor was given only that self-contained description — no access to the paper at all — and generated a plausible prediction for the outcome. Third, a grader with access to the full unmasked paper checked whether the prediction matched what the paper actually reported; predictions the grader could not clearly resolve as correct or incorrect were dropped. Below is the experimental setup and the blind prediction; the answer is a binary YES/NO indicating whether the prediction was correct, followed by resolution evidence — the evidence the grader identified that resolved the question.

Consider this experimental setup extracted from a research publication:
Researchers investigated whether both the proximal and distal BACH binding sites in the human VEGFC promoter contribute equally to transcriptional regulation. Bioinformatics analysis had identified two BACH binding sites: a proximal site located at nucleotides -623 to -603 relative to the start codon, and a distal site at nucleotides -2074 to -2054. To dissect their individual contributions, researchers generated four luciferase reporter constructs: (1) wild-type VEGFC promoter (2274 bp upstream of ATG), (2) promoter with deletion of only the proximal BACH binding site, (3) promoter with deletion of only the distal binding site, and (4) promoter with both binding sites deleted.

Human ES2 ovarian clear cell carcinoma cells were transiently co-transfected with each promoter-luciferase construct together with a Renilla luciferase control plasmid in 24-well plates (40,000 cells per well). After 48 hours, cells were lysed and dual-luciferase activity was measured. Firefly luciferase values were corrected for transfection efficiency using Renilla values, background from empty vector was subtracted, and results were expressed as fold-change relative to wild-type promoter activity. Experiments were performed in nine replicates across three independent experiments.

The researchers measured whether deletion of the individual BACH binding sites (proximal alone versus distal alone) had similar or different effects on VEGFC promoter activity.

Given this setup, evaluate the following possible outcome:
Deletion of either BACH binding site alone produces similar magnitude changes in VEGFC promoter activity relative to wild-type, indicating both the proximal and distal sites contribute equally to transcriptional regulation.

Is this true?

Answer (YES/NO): NO